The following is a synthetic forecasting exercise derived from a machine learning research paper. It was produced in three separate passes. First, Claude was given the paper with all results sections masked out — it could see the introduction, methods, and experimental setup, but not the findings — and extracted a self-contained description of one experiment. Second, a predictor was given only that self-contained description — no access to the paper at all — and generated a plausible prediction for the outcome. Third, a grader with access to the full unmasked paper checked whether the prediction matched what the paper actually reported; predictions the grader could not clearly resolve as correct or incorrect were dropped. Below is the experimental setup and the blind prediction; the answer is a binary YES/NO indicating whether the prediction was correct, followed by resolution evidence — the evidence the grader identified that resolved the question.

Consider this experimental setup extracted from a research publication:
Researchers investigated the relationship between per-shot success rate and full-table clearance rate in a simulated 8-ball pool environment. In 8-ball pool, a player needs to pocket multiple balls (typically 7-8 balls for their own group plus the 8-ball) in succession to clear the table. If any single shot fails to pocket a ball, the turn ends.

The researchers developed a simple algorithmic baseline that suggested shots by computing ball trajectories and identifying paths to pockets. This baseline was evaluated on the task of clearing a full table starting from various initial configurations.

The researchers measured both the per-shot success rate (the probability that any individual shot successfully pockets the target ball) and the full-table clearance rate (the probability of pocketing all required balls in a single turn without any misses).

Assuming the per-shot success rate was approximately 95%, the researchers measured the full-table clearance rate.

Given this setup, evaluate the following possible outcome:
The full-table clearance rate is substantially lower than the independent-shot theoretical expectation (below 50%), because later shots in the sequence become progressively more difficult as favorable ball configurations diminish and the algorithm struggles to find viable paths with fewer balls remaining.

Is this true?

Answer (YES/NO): YES